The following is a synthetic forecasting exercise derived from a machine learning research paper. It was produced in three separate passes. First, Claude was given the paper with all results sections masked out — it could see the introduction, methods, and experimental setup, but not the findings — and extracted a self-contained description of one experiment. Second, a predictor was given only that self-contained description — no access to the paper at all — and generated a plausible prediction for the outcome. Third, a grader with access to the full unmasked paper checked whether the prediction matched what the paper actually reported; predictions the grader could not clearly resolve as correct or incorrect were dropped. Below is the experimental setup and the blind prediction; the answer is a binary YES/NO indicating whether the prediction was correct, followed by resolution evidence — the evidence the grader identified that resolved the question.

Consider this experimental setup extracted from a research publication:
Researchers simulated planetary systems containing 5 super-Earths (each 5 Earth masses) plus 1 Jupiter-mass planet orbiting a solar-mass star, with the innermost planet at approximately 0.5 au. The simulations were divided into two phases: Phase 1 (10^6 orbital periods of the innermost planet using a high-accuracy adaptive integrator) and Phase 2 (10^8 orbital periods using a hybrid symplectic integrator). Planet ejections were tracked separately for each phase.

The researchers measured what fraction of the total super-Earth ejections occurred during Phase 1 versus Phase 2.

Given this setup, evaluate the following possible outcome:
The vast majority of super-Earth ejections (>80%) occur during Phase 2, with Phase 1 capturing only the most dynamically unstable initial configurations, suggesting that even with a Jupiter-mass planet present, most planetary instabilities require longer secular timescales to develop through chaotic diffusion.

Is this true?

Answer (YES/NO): NO